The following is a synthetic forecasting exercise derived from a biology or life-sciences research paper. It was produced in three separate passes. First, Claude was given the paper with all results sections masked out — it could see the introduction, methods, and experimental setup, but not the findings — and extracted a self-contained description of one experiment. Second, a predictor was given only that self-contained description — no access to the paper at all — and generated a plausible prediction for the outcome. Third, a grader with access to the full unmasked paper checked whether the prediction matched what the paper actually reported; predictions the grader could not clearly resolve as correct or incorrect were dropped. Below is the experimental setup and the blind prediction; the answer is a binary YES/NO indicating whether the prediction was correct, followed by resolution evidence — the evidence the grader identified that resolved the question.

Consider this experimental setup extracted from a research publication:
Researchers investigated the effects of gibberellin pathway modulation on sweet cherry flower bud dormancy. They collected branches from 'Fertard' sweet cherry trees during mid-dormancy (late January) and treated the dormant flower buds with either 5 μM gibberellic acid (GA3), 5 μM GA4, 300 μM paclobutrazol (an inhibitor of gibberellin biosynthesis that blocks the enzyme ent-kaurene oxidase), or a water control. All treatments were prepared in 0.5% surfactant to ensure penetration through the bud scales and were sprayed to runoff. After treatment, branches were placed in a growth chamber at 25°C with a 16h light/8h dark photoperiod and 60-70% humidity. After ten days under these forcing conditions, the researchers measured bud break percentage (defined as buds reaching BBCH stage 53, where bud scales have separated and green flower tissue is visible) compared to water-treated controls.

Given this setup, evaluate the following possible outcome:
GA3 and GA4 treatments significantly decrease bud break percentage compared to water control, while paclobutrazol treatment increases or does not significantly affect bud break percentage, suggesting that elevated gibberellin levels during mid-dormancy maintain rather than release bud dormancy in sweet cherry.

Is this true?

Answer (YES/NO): NO